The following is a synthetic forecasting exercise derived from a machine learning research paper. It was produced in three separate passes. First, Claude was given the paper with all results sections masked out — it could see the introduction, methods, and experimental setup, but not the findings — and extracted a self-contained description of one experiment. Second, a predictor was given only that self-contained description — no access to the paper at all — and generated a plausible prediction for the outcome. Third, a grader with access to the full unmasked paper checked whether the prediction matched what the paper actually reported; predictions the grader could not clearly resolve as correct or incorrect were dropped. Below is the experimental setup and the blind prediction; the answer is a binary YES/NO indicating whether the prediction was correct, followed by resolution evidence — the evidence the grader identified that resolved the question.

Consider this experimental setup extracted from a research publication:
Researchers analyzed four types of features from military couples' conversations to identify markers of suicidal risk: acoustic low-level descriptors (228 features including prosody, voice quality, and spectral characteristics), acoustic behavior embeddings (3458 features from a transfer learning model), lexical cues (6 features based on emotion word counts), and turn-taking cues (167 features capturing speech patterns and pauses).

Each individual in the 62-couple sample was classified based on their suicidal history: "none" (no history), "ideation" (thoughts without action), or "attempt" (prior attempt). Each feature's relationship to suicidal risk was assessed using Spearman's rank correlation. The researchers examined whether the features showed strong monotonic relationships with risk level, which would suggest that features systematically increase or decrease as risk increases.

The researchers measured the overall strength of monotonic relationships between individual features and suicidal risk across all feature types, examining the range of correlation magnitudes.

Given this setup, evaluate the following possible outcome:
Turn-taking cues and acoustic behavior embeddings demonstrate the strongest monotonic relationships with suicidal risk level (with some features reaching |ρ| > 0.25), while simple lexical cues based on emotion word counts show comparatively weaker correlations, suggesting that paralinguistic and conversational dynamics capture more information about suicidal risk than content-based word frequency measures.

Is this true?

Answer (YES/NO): NO